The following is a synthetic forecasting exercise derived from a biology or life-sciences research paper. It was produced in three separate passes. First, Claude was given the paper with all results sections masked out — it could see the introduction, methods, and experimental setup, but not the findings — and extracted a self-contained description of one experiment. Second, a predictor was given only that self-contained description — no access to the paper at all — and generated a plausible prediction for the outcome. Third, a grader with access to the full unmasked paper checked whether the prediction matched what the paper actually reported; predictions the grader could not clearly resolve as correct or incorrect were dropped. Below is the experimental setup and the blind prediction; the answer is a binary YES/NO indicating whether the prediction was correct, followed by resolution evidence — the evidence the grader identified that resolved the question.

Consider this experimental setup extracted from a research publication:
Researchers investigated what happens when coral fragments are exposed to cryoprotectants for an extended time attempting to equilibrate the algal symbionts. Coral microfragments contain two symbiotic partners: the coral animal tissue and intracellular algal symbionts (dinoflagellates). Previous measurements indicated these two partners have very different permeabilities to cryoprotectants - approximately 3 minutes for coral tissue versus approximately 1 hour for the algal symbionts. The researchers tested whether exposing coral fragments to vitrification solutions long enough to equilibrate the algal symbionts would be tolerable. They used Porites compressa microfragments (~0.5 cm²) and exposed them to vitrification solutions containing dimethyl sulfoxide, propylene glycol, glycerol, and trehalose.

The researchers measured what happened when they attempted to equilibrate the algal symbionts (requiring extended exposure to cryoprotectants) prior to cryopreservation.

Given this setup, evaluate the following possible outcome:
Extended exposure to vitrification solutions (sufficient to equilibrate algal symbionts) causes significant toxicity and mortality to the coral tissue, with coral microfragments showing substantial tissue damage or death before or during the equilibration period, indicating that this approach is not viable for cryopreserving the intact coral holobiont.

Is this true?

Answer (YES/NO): YES